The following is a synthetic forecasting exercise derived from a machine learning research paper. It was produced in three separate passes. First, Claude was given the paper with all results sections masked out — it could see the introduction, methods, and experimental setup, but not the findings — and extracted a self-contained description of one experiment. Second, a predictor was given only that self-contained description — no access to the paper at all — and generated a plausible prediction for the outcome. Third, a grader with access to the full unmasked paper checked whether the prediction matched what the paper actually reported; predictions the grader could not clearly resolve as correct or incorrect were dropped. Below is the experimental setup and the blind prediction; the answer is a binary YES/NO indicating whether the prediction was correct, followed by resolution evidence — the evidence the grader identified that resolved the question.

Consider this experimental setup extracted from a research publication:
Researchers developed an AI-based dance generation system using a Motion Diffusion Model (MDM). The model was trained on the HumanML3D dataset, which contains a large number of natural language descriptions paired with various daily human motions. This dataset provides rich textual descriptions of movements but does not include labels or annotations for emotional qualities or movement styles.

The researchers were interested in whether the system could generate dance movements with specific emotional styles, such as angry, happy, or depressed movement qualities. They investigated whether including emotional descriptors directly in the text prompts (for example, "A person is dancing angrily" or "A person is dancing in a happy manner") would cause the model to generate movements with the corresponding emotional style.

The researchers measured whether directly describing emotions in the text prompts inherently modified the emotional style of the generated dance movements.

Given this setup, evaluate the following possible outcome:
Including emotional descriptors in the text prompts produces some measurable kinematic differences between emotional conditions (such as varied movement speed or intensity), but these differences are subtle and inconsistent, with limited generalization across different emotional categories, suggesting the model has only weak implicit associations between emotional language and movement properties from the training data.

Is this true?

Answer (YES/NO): NO